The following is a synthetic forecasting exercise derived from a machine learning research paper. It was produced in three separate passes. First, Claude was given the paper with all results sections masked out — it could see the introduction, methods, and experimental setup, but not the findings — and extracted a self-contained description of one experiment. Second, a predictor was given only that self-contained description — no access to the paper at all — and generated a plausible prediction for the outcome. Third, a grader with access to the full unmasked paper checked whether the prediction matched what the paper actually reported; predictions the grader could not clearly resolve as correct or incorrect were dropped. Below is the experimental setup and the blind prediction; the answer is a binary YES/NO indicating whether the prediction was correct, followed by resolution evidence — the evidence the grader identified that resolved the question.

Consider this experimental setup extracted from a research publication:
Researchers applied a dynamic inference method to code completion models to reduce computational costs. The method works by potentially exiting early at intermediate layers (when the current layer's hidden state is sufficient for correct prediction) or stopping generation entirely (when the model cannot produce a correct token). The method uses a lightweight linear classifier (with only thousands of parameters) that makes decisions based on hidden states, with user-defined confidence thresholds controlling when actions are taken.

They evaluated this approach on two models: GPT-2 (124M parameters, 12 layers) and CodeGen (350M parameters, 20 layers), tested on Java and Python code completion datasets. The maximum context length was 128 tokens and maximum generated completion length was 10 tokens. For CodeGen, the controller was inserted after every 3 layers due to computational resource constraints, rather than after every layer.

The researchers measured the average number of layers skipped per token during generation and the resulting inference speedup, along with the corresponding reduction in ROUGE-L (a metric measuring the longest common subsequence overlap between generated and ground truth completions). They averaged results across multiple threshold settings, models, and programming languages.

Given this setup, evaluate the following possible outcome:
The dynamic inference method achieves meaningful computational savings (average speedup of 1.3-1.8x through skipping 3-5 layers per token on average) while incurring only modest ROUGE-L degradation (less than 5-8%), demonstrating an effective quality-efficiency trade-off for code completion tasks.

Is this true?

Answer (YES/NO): NO